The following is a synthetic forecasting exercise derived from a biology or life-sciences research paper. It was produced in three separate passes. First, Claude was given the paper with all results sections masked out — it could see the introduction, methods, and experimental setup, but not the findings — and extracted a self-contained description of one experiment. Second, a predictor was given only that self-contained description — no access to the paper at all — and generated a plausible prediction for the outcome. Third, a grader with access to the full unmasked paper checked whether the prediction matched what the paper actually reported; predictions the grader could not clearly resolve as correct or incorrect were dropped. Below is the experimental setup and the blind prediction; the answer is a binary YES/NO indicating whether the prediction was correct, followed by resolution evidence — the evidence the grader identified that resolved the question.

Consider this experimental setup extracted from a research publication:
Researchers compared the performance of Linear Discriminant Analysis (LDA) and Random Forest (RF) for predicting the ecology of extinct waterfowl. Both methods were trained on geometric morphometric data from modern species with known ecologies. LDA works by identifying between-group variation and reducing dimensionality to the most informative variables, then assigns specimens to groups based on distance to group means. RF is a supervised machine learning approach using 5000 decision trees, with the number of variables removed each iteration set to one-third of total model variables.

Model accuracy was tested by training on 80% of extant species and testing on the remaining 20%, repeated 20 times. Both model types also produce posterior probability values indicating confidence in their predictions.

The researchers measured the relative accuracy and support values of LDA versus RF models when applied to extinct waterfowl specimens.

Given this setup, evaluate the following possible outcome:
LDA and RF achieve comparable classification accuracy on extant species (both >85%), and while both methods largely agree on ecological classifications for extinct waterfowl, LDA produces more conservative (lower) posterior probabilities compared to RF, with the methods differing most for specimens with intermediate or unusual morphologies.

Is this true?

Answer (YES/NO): NO